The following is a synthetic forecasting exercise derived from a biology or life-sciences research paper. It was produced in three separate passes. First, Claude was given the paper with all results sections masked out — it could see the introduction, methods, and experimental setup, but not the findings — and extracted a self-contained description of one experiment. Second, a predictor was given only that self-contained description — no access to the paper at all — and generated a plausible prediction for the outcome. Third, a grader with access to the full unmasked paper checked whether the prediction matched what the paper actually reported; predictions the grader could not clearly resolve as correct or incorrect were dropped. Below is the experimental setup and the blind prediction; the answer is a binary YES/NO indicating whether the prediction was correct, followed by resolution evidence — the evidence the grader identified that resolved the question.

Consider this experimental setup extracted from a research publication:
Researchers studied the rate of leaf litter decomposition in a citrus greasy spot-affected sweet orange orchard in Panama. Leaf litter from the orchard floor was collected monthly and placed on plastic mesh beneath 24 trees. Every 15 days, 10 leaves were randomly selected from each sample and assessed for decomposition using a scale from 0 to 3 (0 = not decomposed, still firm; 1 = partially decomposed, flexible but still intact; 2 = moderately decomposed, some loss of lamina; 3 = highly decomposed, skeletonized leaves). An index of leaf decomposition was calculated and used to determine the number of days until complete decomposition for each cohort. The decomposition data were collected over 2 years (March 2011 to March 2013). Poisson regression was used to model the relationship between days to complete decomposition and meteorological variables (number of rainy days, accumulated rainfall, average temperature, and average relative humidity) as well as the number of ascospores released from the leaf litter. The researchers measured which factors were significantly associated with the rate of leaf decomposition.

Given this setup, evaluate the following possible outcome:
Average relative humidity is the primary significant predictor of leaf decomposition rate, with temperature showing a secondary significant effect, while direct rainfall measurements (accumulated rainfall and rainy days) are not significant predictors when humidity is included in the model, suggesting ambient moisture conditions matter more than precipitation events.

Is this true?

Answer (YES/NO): NO